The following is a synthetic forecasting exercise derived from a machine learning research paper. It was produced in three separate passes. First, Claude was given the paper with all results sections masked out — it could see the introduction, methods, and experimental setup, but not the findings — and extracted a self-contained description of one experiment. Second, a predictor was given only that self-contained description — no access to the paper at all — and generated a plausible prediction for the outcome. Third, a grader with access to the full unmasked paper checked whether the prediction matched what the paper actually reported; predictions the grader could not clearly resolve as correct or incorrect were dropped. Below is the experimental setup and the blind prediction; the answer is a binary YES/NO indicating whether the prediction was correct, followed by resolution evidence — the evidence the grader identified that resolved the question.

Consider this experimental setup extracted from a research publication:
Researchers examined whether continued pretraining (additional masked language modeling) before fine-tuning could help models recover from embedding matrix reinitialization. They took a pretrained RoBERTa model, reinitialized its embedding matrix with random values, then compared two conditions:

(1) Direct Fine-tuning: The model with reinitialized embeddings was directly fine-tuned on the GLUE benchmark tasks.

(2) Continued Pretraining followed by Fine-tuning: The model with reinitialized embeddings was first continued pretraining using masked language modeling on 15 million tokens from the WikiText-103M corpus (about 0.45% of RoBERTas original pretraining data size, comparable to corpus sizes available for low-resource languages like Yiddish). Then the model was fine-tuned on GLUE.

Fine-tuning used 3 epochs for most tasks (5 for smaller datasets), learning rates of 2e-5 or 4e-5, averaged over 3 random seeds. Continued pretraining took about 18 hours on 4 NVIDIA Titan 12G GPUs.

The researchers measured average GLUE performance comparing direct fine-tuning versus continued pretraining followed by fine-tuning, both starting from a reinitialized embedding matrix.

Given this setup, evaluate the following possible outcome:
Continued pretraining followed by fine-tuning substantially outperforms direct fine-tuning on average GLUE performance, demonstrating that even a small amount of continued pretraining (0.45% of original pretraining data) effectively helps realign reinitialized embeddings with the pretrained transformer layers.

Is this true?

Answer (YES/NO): NO